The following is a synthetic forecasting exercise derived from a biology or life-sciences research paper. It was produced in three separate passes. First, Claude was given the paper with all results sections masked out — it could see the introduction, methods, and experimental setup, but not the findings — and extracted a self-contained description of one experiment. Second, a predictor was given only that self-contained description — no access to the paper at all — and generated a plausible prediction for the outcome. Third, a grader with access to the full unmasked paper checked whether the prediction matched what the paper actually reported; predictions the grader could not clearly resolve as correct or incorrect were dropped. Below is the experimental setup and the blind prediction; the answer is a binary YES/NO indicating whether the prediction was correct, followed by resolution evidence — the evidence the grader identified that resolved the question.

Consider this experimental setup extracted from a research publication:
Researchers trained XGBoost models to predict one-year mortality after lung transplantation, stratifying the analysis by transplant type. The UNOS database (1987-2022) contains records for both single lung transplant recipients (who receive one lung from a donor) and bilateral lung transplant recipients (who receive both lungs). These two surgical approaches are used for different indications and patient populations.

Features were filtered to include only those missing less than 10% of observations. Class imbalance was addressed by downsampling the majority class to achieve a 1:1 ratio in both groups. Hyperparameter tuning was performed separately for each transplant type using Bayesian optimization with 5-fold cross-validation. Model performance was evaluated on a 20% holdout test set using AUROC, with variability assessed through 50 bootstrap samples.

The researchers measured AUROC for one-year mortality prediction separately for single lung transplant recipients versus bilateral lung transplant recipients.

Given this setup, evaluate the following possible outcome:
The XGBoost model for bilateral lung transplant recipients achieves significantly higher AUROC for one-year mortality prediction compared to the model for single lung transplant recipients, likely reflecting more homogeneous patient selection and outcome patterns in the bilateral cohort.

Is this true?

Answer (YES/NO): NO